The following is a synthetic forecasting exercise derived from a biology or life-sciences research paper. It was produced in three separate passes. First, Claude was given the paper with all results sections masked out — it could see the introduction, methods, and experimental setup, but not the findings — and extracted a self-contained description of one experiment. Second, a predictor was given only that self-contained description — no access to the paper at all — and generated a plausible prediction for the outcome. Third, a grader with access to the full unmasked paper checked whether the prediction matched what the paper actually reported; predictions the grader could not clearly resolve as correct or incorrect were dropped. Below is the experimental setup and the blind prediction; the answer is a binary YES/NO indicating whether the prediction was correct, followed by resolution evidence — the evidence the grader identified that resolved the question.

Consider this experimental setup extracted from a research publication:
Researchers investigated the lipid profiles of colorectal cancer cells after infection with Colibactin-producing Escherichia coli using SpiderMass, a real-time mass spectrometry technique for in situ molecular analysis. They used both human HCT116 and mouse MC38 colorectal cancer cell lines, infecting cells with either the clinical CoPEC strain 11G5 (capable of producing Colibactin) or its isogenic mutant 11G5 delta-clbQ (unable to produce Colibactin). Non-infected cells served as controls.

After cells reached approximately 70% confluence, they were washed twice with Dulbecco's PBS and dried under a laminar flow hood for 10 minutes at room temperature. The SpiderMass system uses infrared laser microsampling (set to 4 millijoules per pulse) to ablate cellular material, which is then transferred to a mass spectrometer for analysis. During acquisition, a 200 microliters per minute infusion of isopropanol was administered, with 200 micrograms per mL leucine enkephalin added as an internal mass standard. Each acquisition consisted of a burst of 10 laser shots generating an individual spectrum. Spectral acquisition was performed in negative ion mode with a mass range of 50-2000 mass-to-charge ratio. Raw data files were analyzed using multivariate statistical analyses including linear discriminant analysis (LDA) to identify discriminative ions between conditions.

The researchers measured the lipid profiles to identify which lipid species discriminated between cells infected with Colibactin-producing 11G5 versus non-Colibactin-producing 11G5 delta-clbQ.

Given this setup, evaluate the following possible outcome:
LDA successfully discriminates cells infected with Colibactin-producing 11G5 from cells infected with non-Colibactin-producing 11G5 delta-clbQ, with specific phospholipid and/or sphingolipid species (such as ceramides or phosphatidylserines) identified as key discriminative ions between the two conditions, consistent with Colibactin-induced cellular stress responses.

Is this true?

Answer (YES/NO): NO